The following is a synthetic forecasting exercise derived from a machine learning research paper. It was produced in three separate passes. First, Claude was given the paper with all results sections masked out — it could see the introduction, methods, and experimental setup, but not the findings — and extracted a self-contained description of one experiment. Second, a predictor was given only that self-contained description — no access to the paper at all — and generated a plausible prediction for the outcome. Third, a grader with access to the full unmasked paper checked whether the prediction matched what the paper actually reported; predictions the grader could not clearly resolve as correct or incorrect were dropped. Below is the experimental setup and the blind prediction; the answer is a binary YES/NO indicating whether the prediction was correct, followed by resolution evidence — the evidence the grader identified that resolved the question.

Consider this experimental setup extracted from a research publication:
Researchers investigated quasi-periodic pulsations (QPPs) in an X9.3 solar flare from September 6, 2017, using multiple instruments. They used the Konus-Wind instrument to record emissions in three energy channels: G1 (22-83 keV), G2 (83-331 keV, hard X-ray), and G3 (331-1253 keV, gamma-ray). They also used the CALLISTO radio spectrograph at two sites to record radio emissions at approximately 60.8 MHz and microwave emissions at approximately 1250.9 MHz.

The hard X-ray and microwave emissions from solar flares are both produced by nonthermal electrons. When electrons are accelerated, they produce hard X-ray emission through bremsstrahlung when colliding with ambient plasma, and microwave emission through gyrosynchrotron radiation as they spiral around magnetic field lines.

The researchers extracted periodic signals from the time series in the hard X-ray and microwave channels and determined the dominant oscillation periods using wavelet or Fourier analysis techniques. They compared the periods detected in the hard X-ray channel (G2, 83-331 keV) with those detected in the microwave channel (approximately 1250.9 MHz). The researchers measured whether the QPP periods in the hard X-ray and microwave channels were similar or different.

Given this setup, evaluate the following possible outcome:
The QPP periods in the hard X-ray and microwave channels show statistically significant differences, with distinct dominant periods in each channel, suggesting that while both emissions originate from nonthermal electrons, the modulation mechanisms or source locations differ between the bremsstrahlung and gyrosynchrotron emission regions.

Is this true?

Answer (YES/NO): NO